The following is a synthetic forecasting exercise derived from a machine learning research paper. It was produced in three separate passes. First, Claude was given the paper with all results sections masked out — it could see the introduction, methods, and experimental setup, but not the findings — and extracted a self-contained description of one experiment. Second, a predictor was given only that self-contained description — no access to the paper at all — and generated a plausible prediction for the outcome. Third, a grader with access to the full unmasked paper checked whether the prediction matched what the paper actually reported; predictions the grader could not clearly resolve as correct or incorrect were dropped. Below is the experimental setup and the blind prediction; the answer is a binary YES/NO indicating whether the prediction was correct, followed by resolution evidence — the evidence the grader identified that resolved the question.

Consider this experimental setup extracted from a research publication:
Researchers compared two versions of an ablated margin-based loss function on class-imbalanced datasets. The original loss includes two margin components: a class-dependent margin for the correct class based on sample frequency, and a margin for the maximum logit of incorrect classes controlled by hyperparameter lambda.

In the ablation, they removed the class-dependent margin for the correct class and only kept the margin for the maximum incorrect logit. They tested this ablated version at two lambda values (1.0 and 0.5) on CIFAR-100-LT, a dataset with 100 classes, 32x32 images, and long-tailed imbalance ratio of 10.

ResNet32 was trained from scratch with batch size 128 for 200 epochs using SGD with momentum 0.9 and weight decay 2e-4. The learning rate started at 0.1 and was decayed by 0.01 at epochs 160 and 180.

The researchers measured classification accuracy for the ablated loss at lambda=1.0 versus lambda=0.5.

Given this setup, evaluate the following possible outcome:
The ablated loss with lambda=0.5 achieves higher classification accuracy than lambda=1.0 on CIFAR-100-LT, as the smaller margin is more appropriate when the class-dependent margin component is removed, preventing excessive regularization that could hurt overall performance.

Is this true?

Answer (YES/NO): YES